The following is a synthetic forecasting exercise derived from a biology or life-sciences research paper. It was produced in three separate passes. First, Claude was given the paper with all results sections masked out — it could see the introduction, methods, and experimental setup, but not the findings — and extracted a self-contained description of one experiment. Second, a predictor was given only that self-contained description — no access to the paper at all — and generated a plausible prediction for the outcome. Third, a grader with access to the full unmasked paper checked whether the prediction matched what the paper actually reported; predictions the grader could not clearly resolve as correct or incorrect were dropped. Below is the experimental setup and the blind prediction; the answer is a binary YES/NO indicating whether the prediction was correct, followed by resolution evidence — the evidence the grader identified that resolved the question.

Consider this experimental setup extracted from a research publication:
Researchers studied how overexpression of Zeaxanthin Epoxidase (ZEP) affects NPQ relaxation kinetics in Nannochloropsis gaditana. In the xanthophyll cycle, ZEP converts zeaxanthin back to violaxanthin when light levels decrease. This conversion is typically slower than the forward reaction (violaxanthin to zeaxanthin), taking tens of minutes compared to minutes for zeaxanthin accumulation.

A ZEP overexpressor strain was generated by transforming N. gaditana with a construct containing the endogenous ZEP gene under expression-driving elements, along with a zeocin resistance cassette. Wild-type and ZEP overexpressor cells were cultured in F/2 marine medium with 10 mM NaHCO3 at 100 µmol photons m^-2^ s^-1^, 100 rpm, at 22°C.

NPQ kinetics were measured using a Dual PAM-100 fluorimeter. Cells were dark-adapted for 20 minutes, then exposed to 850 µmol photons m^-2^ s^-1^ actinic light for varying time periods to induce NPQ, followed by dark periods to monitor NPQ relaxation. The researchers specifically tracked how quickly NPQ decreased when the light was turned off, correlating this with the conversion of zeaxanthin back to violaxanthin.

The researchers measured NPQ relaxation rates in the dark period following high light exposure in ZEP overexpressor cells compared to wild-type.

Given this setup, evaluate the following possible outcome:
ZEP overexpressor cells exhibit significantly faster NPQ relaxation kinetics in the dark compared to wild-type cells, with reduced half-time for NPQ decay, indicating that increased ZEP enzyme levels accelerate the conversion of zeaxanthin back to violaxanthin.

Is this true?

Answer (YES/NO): YES